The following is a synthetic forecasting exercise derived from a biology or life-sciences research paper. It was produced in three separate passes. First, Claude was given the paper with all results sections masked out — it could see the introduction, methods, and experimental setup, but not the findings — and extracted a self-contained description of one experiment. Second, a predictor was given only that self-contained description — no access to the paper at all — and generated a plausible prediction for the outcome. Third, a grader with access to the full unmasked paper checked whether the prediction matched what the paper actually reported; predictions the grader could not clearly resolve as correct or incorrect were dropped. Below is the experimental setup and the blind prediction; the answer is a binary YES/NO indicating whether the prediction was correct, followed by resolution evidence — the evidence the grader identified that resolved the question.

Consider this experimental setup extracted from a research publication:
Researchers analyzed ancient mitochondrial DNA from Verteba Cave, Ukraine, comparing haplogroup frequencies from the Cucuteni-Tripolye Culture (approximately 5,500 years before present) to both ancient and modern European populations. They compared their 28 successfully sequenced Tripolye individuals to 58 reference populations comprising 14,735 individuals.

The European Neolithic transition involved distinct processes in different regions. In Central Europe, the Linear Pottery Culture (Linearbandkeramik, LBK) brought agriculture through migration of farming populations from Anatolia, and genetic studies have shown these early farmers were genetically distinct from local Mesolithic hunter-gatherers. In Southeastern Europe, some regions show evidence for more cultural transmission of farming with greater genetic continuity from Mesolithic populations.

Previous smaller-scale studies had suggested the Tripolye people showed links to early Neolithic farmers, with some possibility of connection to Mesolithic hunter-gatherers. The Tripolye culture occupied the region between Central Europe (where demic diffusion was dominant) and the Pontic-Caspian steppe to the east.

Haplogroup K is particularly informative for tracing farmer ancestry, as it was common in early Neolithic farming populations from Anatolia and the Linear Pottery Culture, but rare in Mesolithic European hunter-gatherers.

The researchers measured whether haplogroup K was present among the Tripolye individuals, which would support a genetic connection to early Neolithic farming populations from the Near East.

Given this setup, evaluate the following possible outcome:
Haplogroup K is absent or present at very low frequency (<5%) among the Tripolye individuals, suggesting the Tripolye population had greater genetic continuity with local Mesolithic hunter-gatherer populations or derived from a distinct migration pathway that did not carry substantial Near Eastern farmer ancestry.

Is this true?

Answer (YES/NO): NO